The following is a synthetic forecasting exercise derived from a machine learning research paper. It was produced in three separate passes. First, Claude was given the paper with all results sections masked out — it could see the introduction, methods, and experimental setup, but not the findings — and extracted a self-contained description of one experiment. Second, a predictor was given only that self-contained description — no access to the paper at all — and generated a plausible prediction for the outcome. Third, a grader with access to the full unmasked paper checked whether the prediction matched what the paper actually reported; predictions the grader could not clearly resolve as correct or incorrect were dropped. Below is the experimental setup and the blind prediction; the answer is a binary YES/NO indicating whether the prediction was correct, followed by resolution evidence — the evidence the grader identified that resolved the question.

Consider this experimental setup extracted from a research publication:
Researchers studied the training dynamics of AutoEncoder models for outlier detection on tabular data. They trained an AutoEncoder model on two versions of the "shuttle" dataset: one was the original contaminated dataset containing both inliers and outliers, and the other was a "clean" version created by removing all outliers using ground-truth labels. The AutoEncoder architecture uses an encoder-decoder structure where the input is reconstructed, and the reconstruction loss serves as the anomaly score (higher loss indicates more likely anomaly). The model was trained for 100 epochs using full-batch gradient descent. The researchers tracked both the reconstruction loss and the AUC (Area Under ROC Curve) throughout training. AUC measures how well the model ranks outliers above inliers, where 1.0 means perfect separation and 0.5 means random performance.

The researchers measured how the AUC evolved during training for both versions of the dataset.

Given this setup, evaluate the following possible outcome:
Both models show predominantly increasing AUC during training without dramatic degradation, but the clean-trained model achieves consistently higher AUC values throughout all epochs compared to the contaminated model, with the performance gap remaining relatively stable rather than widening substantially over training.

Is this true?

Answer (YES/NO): NO